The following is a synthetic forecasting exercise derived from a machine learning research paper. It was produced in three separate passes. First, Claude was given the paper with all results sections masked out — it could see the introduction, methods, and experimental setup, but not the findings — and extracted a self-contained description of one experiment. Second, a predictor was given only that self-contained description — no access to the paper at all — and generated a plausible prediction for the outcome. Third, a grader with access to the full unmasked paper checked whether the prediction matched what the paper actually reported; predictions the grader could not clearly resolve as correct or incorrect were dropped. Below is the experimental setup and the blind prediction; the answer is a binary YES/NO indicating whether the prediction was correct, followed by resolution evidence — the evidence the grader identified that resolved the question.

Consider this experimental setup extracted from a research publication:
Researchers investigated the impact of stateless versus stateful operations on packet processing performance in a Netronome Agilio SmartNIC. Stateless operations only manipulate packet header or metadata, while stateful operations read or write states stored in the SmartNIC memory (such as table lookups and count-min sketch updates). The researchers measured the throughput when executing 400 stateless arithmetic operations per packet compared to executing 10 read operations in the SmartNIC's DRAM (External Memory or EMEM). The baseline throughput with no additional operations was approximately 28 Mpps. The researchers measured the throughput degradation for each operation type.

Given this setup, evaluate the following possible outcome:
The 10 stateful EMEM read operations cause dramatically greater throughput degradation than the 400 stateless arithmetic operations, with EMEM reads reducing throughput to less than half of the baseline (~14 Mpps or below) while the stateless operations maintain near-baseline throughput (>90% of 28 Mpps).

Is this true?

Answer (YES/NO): NO